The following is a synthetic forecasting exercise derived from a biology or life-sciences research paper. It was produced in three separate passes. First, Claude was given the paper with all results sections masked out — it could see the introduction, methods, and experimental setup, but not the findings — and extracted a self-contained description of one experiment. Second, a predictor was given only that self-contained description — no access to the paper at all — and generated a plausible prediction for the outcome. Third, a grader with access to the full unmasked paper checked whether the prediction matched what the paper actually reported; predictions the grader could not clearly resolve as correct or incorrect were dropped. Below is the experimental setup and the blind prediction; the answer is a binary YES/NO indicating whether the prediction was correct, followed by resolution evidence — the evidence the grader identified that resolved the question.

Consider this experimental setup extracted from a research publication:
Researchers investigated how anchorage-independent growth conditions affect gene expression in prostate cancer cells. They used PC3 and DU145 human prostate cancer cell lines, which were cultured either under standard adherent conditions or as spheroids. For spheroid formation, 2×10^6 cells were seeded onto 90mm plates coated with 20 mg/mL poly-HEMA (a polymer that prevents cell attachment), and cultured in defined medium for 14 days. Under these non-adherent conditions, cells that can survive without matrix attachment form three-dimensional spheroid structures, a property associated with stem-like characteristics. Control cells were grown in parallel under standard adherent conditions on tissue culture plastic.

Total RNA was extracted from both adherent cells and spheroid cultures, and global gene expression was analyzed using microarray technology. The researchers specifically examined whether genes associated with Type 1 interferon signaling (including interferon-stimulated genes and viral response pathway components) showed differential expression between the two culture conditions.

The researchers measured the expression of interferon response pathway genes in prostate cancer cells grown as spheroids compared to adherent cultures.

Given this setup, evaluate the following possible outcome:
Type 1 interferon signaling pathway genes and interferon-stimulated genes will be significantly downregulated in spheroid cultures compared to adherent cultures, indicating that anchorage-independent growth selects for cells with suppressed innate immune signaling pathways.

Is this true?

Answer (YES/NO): NO